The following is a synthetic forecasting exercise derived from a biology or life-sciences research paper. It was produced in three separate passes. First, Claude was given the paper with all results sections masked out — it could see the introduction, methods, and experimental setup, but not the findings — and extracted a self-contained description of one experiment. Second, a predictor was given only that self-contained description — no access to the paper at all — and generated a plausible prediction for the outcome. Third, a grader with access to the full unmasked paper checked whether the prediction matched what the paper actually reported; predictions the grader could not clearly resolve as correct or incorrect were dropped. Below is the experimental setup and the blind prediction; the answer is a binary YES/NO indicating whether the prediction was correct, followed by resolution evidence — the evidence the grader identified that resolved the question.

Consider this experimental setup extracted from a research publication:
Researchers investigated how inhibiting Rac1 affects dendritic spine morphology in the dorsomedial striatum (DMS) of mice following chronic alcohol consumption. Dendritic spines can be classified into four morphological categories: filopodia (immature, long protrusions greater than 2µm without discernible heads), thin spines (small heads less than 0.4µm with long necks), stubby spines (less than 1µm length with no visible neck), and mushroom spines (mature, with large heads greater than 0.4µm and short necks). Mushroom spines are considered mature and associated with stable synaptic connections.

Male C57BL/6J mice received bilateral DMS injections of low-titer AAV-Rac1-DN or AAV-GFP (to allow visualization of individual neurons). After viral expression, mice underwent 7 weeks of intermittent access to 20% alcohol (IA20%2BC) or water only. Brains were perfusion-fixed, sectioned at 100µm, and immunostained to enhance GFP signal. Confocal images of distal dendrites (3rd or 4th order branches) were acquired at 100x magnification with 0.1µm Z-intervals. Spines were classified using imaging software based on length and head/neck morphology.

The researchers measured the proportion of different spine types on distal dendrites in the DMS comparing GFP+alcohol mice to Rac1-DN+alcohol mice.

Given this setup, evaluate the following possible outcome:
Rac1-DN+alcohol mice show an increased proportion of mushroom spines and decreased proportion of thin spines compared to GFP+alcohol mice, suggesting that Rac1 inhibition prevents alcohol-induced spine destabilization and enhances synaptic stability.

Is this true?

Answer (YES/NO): NO